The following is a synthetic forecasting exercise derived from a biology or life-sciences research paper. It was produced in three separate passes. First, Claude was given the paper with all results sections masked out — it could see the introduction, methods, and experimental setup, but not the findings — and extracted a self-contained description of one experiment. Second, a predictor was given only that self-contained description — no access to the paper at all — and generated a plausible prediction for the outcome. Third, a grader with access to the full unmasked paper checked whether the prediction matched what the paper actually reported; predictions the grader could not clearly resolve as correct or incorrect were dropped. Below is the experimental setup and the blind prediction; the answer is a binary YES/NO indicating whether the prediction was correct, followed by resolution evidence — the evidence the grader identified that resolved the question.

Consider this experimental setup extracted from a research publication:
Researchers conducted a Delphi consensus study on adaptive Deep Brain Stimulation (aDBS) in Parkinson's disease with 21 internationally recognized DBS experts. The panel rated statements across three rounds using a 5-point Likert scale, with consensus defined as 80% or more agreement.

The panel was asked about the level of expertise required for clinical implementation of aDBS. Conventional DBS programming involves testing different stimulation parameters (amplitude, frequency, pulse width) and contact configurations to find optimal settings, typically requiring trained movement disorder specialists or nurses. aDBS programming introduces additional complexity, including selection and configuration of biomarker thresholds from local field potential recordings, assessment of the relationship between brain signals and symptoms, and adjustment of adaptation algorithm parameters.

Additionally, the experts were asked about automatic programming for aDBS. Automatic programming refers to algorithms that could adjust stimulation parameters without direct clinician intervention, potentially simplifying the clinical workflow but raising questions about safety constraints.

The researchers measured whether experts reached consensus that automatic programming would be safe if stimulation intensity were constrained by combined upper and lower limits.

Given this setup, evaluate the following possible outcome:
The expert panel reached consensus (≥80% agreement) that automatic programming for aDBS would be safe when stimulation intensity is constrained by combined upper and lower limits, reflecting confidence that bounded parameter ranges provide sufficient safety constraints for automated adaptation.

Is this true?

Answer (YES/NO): YES